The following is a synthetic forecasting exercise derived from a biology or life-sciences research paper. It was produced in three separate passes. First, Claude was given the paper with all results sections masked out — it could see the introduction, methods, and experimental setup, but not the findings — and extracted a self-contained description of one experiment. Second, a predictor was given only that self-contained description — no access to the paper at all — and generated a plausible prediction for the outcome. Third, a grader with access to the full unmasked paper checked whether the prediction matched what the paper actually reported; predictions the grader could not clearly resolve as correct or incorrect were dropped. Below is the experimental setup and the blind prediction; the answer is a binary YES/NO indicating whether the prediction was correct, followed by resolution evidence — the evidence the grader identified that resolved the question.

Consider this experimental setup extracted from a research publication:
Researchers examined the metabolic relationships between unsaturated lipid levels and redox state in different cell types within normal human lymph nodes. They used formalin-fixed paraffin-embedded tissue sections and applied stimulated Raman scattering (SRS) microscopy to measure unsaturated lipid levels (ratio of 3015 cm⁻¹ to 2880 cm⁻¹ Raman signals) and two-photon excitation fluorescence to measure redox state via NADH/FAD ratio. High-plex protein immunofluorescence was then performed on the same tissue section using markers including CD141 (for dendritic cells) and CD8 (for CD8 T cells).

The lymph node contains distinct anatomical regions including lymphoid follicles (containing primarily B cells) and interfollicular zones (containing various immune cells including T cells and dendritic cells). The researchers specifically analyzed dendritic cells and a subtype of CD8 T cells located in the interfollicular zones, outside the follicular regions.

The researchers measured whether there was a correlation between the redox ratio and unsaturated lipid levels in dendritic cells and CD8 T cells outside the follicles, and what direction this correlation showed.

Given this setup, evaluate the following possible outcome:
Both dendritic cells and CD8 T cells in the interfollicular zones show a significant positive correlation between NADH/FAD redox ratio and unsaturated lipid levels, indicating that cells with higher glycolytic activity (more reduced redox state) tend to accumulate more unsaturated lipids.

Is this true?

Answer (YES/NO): NO